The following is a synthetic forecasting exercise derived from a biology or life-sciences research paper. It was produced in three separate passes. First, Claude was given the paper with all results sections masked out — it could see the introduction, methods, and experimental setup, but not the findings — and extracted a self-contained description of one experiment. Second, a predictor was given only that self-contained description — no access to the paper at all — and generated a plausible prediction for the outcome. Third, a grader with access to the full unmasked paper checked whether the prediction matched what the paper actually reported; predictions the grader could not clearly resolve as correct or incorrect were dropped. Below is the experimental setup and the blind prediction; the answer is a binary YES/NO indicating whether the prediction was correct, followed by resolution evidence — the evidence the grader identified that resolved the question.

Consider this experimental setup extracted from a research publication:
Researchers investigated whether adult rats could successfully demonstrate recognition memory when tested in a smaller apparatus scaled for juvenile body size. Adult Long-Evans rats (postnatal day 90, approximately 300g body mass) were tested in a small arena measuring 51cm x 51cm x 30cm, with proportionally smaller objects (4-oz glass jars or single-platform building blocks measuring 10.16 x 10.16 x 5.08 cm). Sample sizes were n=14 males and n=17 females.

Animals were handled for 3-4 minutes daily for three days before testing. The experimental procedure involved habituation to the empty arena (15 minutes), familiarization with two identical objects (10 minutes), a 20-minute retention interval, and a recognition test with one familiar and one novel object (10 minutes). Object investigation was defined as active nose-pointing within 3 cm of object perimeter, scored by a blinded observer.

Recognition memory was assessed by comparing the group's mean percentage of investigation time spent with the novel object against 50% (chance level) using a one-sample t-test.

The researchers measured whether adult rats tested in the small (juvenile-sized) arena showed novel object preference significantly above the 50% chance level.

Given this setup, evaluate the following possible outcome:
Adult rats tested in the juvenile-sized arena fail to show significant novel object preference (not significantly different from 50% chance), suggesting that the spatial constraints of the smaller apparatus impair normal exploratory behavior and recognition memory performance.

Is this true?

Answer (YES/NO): NO